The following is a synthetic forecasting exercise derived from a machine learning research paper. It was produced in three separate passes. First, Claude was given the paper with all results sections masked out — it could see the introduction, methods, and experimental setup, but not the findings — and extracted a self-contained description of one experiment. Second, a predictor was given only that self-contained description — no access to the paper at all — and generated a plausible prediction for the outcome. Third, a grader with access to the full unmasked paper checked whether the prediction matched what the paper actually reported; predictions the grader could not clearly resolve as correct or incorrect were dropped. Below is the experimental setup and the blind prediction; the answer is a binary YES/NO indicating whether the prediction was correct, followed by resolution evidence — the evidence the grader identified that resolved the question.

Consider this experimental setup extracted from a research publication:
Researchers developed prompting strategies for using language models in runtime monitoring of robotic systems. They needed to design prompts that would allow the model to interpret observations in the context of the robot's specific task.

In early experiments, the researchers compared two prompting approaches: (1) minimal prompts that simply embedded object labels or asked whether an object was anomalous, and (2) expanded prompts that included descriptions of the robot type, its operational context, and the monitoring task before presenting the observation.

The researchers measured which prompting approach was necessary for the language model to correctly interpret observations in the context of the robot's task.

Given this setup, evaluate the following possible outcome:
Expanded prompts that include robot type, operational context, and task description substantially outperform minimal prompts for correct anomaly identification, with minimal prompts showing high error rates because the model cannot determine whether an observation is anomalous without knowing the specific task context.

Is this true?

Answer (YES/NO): YES